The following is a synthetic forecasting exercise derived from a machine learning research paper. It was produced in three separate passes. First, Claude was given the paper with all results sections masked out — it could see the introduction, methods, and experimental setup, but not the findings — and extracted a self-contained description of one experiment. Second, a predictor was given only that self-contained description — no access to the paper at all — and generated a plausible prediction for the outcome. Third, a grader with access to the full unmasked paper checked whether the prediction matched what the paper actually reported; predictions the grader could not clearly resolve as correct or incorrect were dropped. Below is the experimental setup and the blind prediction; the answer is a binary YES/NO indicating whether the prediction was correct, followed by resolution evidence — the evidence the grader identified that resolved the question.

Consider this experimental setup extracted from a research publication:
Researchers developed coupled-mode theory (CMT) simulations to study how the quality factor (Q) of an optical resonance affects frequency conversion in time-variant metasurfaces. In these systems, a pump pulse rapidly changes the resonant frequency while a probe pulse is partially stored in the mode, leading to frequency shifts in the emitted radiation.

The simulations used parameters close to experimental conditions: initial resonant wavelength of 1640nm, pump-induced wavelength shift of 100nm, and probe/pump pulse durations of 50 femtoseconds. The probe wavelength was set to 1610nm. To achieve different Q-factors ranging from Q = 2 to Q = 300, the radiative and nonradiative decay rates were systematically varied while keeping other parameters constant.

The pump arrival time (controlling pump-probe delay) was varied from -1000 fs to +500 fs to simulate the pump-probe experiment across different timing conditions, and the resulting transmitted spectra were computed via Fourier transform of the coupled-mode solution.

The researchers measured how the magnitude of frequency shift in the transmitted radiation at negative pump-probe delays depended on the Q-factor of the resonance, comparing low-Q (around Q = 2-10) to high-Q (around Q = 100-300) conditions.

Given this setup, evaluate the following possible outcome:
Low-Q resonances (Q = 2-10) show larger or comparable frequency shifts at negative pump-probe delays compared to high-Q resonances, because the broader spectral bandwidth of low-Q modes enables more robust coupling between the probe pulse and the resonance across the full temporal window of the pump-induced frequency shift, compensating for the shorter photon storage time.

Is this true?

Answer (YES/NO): NO